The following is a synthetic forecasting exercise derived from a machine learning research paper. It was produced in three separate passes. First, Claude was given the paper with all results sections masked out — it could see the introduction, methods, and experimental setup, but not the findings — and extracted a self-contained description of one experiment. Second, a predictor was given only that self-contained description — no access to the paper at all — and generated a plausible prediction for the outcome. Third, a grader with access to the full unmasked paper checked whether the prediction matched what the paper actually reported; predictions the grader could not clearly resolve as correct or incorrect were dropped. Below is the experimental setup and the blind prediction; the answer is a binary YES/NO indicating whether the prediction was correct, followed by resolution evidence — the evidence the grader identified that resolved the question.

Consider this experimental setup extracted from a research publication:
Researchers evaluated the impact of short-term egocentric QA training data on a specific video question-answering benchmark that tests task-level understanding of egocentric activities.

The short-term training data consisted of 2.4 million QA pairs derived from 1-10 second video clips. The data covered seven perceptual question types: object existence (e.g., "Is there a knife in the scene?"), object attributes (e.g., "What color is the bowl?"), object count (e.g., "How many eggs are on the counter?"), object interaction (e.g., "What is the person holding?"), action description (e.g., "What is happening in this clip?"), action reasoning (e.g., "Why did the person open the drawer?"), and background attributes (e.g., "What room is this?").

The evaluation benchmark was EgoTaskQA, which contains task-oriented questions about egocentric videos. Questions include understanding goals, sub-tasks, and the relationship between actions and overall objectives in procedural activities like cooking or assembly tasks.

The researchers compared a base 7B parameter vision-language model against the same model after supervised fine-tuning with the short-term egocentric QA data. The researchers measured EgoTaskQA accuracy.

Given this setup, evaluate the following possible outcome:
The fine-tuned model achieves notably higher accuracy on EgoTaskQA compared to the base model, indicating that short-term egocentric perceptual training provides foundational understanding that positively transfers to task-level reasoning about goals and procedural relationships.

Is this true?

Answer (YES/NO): YES